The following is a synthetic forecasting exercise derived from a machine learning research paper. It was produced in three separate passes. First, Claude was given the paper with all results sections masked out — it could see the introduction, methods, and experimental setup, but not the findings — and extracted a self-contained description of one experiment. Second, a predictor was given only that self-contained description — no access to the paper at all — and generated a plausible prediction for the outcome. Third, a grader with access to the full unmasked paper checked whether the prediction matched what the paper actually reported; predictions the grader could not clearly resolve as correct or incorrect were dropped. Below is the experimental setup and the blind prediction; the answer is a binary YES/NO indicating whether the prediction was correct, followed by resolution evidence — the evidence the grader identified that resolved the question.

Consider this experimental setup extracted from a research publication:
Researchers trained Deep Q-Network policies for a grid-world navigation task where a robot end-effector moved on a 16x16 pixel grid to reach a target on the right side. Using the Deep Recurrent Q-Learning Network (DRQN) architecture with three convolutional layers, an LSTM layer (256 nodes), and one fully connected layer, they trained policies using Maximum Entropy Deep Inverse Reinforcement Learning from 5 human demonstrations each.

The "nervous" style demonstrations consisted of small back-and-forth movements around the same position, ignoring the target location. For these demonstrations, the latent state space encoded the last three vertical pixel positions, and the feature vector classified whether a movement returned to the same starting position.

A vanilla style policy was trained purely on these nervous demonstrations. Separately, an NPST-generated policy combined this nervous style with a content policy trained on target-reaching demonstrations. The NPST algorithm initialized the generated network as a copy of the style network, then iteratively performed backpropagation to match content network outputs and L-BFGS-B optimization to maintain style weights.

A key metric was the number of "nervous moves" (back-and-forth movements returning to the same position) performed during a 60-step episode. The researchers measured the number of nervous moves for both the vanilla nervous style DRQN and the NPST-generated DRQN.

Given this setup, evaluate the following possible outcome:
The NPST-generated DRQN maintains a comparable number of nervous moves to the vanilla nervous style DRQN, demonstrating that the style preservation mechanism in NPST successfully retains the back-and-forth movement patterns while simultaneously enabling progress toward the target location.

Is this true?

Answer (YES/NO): NO